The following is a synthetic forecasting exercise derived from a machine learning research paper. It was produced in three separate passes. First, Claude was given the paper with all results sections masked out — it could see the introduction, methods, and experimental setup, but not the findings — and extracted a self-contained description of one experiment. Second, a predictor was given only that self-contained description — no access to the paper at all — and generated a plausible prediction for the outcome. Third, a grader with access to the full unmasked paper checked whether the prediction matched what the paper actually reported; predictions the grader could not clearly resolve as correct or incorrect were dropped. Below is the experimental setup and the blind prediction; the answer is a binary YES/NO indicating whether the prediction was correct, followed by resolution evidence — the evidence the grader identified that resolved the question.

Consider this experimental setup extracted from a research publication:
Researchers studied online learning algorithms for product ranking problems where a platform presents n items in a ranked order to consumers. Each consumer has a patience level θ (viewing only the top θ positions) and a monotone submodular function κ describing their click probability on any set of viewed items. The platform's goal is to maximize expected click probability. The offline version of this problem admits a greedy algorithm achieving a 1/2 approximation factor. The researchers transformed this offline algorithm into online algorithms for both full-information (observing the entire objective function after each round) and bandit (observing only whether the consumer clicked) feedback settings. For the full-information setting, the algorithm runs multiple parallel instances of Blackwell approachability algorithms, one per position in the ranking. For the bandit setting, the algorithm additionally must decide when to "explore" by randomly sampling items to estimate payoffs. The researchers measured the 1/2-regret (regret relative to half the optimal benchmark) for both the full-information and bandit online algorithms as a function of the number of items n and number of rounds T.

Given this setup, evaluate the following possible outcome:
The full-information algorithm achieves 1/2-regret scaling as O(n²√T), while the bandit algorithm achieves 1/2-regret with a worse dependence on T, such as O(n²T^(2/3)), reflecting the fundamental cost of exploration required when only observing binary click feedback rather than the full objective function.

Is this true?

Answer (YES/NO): NO